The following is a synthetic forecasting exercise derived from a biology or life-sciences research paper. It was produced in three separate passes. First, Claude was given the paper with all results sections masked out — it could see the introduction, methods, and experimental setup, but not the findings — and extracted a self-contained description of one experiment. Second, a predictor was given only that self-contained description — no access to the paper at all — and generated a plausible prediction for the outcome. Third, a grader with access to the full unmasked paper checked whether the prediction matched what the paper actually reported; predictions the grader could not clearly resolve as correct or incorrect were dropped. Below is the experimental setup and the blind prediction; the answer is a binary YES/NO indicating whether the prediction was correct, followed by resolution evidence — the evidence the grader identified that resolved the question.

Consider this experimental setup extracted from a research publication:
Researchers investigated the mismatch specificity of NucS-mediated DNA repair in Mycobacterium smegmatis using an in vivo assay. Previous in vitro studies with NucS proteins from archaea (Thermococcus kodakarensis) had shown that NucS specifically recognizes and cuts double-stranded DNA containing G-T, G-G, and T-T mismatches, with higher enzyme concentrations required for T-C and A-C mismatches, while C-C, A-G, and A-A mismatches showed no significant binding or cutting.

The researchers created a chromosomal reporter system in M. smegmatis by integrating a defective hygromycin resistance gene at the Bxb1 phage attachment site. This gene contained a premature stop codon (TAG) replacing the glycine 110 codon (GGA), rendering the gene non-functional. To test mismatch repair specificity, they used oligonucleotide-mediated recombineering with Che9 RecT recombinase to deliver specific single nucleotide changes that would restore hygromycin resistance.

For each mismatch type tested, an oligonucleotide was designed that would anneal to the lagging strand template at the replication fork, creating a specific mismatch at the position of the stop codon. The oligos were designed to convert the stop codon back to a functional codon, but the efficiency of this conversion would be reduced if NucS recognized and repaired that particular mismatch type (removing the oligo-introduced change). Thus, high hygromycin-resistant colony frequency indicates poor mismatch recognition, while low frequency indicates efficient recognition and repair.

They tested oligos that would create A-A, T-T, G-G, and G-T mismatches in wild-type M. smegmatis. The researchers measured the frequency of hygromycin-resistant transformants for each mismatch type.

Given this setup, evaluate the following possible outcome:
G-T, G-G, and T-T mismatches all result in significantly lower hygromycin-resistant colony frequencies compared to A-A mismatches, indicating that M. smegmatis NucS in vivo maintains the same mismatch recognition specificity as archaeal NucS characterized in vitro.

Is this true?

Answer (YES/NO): YES